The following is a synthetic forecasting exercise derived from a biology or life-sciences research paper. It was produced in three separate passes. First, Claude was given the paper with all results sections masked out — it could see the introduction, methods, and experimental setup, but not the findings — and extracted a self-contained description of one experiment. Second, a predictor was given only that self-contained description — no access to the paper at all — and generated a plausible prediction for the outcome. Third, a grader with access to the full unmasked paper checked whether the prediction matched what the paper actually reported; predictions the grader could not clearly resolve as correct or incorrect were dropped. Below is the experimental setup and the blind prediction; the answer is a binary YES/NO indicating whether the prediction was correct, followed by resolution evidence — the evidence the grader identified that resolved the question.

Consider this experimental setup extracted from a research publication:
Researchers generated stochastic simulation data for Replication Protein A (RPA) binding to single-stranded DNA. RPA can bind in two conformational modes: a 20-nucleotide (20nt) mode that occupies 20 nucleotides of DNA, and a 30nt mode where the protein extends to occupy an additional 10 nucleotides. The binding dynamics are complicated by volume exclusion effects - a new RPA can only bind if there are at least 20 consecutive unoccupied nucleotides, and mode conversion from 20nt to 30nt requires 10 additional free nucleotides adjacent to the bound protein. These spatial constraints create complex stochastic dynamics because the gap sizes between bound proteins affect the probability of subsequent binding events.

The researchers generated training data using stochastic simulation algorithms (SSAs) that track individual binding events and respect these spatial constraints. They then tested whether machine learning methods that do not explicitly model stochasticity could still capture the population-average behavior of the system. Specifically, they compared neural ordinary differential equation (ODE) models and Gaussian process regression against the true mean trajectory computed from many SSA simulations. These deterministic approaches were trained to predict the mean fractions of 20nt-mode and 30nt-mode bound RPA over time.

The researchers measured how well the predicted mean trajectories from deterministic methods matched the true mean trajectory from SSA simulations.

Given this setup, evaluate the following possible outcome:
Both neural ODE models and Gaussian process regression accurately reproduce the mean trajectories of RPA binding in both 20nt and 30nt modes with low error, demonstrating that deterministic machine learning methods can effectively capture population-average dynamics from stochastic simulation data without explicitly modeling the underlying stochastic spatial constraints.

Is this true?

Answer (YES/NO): NO